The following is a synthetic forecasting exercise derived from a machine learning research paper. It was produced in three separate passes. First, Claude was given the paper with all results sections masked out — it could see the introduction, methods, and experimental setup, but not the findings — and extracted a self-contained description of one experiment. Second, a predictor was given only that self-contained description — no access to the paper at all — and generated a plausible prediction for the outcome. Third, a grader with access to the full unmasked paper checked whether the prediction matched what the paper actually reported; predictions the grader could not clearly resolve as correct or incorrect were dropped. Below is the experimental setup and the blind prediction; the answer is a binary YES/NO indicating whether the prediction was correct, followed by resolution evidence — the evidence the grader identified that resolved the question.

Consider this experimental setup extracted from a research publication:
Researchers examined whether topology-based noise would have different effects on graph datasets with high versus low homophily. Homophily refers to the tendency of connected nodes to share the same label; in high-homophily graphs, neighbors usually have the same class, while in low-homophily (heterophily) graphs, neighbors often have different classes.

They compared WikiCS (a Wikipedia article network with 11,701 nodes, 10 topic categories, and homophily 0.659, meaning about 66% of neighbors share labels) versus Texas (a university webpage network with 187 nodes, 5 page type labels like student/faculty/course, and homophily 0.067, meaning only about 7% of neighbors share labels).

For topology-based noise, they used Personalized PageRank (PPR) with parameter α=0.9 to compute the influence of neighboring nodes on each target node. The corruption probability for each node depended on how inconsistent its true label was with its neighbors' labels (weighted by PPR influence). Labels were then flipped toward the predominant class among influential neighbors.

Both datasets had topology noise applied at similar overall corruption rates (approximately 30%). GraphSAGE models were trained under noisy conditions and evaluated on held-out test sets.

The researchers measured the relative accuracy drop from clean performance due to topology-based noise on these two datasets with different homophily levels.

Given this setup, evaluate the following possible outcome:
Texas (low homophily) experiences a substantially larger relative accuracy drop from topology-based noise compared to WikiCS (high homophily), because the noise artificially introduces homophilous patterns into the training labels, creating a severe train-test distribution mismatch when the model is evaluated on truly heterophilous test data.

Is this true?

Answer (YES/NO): YES